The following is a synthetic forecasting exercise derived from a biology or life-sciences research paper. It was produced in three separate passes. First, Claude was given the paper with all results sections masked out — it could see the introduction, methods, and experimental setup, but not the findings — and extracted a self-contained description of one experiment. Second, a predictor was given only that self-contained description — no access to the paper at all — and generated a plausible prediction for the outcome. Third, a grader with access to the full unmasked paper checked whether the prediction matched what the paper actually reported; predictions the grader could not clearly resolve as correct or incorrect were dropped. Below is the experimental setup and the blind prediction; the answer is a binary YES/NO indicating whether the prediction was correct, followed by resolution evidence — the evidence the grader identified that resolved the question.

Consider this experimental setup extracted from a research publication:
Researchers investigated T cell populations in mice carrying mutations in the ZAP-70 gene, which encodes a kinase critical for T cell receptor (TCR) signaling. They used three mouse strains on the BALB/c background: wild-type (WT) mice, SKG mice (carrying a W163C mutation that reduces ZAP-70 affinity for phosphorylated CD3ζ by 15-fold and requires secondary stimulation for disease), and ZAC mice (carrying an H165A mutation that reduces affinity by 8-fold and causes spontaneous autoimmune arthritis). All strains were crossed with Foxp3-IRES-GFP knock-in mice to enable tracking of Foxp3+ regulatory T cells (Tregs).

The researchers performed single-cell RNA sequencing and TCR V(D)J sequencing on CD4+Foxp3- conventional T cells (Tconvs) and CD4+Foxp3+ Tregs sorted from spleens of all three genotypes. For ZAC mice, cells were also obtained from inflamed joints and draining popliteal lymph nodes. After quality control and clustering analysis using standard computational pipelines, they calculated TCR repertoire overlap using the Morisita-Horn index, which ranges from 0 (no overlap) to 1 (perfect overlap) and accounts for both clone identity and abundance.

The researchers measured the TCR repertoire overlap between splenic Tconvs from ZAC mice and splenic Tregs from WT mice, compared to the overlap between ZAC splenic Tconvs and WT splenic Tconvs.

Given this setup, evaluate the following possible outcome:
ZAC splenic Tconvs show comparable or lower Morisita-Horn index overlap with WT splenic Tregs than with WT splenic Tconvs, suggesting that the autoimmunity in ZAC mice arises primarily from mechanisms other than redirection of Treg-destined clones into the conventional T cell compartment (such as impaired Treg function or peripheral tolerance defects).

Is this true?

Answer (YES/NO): NO